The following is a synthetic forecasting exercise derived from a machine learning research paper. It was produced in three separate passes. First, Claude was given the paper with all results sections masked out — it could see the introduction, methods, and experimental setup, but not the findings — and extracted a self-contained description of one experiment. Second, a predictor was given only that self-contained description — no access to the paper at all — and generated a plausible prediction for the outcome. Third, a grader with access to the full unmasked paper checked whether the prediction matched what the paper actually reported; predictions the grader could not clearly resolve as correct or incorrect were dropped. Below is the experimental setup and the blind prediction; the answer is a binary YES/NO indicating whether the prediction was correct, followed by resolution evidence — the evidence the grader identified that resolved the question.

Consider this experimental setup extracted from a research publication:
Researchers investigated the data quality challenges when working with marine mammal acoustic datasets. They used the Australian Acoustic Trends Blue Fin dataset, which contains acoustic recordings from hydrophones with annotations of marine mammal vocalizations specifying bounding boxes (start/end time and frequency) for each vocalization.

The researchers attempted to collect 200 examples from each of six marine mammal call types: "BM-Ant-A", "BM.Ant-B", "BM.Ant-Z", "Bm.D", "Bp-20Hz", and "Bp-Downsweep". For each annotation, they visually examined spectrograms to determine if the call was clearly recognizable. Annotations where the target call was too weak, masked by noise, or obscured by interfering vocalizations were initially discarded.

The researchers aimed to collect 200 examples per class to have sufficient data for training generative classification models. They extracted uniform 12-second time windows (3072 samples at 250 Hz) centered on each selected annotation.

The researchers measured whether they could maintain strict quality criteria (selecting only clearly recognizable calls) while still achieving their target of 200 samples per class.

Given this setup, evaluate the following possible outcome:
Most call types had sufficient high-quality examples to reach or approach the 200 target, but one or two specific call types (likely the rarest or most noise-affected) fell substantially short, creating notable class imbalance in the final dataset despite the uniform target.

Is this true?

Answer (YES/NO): NO